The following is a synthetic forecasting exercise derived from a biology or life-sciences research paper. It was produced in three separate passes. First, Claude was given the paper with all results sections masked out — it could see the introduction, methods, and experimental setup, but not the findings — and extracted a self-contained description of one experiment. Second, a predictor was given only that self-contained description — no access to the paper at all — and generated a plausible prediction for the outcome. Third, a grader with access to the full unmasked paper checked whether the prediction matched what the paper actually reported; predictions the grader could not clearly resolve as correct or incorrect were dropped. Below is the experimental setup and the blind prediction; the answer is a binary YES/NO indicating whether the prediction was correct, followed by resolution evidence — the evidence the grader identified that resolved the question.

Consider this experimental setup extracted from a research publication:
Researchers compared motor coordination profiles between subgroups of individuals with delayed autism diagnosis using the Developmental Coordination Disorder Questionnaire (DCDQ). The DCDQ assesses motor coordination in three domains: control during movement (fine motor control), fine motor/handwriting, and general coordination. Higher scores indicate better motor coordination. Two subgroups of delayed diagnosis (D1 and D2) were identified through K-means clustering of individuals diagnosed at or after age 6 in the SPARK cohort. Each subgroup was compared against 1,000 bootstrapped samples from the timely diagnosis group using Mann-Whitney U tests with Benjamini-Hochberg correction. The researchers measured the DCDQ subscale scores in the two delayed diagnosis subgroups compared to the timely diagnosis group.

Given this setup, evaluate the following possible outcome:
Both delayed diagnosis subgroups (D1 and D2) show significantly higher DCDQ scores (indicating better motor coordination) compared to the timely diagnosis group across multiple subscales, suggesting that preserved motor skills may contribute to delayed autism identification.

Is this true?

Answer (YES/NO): NO